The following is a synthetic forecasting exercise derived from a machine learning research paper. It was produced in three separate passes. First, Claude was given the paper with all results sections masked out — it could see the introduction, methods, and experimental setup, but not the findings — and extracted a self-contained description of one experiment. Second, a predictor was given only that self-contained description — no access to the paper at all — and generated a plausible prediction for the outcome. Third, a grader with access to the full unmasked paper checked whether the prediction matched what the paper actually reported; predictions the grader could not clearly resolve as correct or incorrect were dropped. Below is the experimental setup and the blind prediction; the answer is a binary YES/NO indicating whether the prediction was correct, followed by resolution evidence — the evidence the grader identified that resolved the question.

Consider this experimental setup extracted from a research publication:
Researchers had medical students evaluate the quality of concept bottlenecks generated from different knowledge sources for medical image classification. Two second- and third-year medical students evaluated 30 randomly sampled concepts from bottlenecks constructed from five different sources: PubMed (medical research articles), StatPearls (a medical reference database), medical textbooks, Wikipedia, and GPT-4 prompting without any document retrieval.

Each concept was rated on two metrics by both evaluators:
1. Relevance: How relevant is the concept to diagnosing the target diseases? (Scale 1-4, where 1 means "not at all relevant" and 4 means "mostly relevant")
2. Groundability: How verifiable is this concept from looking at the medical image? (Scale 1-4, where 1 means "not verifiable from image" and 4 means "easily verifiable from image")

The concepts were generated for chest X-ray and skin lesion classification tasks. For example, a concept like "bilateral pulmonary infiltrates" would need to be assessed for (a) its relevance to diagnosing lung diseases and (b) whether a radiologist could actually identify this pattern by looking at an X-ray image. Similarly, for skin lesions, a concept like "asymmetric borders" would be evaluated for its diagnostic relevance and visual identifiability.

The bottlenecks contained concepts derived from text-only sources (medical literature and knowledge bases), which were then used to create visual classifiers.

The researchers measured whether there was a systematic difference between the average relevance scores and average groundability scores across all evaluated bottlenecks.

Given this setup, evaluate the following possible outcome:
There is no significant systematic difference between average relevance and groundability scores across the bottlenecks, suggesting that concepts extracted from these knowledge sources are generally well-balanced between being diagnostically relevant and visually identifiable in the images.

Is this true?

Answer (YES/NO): NO